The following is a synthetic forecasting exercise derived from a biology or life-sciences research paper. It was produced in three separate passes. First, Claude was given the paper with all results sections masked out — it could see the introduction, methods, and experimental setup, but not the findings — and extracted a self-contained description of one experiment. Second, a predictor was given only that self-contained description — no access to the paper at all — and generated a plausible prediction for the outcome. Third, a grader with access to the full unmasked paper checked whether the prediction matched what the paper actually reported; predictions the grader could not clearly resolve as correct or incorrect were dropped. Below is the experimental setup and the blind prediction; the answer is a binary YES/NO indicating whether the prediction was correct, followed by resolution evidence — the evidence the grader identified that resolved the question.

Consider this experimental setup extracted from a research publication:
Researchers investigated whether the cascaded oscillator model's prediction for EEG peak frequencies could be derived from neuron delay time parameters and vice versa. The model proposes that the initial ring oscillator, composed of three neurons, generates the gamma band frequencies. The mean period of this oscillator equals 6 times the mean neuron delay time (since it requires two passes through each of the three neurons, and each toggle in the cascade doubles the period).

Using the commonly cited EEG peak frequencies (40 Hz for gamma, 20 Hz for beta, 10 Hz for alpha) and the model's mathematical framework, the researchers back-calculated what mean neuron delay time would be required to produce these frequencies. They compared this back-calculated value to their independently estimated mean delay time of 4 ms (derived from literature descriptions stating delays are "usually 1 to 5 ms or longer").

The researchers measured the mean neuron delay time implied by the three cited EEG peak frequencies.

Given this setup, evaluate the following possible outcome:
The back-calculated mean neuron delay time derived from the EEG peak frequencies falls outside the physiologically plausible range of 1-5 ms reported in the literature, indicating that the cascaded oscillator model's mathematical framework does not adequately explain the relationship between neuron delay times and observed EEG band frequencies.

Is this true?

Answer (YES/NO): NO